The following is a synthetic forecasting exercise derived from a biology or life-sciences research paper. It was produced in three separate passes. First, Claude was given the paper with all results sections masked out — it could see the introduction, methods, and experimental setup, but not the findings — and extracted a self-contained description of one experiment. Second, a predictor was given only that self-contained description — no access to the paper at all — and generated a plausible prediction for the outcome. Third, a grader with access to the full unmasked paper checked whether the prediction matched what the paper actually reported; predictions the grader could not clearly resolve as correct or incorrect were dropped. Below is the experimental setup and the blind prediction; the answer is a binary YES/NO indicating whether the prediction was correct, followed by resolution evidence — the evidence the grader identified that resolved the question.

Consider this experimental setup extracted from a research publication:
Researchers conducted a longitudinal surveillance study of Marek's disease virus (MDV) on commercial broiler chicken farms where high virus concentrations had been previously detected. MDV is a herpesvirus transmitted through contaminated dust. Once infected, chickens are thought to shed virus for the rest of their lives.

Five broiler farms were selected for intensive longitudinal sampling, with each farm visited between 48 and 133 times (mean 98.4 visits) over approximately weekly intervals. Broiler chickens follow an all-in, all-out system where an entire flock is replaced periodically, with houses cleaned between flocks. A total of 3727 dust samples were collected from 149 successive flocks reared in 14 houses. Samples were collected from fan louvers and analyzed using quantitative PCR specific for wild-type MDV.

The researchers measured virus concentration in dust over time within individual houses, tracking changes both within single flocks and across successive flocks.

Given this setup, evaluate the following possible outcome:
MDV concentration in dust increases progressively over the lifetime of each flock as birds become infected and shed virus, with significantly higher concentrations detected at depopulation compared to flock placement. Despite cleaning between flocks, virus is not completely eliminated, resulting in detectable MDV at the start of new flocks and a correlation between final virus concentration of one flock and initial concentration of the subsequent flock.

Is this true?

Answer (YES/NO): NO